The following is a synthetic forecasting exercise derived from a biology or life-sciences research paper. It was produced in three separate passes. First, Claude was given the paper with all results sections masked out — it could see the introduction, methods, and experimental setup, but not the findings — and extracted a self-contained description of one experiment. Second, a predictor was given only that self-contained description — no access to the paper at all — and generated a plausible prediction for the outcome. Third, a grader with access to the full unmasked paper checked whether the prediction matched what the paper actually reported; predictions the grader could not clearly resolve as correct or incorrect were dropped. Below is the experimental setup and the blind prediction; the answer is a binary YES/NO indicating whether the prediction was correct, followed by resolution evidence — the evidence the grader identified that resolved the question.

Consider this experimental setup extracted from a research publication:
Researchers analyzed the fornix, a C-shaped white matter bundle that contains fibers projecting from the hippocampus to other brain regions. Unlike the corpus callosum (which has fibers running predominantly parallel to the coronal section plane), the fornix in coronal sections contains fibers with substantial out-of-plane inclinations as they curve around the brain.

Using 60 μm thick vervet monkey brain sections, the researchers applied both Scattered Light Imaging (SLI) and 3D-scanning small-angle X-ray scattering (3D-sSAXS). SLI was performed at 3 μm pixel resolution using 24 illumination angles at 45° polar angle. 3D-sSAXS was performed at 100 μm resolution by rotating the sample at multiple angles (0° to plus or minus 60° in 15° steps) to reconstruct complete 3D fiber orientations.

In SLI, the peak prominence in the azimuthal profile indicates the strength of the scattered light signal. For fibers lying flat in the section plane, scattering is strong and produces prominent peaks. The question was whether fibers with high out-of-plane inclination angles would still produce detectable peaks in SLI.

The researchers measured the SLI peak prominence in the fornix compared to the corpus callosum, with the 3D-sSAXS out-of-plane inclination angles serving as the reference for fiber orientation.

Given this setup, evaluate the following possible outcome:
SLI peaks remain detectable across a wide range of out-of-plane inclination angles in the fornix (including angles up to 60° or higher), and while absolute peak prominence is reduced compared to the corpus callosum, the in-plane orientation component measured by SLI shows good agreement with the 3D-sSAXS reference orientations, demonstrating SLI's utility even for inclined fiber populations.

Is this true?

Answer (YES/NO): NO